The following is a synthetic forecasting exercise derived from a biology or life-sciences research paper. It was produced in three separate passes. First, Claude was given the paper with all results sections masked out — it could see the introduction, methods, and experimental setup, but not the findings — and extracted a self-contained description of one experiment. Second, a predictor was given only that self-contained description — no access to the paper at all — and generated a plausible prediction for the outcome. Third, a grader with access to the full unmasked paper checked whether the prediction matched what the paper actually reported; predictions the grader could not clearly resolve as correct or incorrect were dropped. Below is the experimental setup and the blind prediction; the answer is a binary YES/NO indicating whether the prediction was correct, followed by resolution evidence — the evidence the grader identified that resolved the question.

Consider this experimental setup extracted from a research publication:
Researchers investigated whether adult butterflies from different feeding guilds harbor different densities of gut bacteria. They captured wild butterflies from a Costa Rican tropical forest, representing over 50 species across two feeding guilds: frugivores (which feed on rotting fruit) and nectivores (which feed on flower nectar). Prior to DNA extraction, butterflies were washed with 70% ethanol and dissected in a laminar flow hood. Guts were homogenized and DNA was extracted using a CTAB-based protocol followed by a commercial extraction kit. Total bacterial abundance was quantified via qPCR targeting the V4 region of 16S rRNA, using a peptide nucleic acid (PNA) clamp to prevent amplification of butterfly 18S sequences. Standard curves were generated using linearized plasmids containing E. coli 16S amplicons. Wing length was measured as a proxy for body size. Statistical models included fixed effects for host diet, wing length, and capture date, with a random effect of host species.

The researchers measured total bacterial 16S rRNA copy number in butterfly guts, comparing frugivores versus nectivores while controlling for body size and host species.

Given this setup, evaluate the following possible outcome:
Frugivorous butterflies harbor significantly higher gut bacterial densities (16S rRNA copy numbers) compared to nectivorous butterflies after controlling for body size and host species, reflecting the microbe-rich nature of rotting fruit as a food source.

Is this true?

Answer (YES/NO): NO